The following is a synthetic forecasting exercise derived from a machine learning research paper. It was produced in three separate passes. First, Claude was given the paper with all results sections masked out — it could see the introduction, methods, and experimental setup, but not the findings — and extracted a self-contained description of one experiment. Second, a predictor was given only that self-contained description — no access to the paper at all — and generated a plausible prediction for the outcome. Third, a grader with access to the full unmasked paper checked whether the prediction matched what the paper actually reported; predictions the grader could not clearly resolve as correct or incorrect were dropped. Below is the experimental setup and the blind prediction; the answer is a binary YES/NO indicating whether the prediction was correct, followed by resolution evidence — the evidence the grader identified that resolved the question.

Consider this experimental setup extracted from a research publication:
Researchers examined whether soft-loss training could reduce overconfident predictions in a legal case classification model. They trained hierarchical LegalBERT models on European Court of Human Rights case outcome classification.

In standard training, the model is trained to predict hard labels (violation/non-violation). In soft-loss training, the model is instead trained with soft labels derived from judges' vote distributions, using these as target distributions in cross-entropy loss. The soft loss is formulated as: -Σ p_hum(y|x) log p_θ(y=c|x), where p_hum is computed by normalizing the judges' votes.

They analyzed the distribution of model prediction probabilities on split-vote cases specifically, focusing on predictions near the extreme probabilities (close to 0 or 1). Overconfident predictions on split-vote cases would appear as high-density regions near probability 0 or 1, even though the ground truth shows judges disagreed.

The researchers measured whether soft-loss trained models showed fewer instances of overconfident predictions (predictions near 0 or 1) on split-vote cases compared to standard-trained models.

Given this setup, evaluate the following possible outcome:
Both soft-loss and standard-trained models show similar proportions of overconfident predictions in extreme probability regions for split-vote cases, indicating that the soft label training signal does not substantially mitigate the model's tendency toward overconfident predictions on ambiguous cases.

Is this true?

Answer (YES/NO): NO